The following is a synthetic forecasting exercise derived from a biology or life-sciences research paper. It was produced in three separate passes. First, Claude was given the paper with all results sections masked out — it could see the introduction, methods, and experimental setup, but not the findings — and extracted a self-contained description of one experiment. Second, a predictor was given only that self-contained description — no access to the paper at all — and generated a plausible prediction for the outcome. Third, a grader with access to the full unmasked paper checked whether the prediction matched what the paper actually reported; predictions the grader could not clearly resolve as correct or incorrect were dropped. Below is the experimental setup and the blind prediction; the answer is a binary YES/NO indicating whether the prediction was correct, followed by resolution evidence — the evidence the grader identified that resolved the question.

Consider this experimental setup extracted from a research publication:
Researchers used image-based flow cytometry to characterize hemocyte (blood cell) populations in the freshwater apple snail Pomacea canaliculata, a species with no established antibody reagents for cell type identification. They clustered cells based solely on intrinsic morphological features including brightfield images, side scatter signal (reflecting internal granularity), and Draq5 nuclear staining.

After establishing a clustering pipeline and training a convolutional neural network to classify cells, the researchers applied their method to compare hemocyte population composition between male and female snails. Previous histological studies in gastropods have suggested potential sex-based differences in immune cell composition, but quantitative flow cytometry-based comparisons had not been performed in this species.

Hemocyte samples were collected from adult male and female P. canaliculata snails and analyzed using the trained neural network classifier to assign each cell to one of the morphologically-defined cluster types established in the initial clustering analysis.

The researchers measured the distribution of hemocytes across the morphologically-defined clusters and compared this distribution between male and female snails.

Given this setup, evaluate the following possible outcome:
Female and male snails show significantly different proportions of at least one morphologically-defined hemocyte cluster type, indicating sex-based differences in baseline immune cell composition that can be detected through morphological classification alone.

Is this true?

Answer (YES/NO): YES